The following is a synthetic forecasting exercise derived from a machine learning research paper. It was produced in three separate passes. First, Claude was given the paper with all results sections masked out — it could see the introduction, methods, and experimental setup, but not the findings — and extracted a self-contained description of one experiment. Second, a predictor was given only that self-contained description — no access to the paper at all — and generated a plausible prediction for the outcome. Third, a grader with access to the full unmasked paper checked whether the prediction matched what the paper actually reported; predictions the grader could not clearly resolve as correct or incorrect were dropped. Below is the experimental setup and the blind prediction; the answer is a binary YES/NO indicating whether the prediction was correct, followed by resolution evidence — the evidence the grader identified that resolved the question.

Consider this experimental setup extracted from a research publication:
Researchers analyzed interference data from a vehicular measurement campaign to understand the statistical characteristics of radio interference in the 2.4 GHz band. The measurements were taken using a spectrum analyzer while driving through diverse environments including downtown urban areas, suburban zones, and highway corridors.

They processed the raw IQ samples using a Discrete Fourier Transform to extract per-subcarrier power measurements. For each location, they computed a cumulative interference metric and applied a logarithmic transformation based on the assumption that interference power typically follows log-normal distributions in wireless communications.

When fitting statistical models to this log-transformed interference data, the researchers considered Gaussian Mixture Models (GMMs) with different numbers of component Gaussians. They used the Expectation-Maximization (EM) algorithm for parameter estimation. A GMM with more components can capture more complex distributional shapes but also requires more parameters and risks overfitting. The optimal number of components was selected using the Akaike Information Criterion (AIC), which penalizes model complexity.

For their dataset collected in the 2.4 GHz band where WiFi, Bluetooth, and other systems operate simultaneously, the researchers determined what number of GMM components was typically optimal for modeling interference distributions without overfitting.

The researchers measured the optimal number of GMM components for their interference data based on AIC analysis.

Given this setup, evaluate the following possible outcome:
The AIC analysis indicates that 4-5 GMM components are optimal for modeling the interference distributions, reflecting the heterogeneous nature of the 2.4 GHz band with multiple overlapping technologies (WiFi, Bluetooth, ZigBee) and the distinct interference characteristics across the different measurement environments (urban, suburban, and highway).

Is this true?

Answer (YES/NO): YES